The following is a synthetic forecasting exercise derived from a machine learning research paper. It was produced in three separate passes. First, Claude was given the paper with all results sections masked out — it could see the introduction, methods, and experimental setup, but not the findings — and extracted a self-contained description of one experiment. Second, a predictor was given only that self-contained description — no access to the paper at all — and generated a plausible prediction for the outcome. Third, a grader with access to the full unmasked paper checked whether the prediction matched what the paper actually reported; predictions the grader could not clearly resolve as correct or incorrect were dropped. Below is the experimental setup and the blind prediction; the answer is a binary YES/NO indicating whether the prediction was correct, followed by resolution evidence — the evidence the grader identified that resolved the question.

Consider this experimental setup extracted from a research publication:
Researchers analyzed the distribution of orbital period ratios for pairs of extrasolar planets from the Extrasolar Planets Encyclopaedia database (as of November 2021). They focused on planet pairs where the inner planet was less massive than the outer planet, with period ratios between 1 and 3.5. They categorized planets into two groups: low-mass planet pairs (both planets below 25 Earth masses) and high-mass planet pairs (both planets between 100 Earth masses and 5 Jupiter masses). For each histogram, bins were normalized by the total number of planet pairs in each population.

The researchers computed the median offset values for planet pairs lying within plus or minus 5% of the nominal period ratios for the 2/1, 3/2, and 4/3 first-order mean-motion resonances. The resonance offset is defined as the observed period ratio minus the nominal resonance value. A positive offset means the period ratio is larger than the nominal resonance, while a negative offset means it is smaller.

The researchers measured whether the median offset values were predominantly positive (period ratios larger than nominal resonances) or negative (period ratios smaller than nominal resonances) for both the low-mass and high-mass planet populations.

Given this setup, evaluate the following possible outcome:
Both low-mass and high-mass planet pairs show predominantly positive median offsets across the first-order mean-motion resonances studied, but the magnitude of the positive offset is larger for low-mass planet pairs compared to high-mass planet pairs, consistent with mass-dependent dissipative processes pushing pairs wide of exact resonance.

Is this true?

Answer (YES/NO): NO